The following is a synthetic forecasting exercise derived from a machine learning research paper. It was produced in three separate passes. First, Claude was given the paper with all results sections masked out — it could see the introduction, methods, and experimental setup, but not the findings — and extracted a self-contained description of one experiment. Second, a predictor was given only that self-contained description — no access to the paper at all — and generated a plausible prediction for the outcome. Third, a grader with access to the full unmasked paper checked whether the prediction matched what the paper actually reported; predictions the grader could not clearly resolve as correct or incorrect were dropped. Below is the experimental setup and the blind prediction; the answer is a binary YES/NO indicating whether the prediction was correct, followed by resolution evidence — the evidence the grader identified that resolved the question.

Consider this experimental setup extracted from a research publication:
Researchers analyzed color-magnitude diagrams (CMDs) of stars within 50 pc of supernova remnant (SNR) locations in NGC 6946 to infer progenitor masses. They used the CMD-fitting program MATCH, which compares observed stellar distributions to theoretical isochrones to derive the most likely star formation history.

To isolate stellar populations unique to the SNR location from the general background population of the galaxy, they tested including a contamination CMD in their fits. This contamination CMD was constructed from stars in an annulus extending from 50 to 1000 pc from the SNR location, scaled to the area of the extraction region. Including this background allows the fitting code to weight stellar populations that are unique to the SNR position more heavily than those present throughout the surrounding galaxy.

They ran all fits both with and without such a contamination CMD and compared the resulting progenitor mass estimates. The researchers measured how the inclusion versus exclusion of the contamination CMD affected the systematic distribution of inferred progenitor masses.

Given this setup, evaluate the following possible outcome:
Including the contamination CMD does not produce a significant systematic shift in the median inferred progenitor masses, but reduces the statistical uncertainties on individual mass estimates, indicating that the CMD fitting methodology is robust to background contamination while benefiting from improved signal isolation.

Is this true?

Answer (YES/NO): NO